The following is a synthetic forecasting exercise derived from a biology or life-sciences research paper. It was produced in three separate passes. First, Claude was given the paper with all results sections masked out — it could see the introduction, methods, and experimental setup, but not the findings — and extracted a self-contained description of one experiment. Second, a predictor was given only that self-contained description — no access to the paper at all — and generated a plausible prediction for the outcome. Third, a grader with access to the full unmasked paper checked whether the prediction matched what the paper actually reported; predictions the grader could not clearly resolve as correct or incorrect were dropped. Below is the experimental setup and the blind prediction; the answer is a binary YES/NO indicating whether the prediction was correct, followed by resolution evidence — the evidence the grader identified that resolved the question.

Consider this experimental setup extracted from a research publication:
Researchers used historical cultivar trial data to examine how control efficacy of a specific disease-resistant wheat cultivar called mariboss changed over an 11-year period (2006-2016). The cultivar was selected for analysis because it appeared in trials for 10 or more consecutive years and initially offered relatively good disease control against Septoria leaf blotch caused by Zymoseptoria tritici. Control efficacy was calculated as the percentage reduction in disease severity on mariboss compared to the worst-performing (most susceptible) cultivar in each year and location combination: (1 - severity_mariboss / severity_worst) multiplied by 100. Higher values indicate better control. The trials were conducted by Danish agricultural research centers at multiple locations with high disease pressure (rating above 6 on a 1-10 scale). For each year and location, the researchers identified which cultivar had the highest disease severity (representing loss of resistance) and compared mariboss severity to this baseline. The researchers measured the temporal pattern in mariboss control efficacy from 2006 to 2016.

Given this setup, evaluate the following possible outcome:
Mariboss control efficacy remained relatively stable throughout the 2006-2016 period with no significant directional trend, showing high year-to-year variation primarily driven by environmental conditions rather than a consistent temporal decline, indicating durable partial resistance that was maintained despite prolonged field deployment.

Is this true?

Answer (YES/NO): NO